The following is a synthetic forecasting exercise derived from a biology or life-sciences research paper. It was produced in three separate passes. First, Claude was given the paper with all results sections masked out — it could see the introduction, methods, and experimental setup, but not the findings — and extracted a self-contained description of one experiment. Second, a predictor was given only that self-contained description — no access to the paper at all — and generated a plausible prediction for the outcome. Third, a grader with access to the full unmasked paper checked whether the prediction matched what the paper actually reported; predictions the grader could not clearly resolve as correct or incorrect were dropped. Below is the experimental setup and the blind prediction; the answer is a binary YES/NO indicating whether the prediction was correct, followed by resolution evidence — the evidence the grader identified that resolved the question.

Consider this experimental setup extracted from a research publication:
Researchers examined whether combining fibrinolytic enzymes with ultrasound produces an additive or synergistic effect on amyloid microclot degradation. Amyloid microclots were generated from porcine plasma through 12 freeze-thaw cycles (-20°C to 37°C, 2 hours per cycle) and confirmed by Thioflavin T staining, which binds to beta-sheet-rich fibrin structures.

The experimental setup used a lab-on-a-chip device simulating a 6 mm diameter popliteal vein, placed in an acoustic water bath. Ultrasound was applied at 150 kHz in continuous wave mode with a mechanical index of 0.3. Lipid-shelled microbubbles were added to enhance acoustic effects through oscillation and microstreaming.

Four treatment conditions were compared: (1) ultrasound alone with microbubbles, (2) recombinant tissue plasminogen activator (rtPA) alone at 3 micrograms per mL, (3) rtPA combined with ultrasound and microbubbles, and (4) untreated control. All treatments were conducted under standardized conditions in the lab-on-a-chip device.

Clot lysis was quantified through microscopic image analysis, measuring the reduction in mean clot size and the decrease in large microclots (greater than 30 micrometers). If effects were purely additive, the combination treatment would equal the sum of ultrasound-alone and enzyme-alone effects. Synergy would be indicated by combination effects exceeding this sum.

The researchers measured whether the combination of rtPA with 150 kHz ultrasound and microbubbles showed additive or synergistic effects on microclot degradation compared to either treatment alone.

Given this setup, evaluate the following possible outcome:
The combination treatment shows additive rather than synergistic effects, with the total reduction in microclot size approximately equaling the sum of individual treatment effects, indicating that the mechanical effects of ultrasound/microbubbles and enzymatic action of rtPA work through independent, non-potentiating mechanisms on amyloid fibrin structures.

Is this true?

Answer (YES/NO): NO